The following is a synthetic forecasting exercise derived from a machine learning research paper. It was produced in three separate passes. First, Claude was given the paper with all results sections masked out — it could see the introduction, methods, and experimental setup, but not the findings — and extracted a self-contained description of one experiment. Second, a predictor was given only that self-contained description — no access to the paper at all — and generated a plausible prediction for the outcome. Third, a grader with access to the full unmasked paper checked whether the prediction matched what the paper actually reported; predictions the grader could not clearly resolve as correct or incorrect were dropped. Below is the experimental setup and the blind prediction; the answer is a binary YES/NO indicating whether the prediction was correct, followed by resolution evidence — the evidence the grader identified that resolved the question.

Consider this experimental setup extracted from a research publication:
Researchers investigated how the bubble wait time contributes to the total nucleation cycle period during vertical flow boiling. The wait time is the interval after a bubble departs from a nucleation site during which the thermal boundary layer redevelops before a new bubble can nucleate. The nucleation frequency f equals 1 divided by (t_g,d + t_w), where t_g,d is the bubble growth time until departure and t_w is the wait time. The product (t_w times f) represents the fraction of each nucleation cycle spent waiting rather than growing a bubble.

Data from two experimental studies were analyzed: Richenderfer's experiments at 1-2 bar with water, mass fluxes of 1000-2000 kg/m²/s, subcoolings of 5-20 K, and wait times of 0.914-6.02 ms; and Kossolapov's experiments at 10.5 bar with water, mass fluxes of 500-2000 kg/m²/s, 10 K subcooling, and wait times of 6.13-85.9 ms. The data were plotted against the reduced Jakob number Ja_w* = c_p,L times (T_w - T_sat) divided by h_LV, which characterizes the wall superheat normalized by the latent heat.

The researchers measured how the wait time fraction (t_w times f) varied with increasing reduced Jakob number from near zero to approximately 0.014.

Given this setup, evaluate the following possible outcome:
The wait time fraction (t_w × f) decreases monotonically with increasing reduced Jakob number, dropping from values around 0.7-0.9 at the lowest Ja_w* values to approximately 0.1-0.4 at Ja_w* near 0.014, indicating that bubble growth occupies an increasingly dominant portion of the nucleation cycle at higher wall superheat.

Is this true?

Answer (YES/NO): NO